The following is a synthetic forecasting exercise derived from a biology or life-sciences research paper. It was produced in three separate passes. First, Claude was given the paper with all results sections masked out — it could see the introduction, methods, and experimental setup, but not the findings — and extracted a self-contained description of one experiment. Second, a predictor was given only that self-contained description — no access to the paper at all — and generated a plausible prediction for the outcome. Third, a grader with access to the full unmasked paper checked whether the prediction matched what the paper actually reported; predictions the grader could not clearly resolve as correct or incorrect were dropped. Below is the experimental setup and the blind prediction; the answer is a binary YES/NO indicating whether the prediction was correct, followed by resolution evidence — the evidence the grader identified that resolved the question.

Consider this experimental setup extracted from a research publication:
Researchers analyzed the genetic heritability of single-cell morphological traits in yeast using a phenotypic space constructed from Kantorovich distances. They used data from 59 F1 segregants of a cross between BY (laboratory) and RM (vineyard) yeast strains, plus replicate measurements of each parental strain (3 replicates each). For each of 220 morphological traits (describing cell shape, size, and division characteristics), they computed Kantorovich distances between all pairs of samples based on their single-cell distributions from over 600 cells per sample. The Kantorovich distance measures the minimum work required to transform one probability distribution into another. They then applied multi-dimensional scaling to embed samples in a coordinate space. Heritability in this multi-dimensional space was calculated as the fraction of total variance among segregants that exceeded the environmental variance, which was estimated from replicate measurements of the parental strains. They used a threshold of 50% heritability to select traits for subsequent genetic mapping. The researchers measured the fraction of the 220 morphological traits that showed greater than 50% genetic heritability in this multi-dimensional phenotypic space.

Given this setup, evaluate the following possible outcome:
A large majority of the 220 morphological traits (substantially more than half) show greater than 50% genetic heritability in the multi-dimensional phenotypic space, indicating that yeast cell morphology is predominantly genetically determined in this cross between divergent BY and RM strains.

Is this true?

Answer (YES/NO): YES